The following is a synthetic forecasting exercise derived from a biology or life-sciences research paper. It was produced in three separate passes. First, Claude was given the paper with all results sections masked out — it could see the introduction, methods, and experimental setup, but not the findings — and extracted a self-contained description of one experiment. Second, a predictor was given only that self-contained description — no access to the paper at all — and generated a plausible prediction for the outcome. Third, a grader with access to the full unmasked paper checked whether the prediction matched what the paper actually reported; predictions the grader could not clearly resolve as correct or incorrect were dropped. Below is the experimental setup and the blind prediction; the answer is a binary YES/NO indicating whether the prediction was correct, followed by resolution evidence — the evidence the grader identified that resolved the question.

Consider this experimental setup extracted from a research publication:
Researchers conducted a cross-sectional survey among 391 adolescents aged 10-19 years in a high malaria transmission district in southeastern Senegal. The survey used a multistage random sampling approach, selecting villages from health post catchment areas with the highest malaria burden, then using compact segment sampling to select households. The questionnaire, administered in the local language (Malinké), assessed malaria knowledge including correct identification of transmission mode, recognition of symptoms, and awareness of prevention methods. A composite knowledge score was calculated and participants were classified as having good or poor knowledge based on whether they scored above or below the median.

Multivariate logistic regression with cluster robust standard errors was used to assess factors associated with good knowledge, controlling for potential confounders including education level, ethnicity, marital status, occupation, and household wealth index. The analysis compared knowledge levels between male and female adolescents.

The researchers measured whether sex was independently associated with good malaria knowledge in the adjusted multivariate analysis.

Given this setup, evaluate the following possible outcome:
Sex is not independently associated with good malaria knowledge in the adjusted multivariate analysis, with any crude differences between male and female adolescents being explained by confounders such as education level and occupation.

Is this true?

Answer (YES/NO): NO